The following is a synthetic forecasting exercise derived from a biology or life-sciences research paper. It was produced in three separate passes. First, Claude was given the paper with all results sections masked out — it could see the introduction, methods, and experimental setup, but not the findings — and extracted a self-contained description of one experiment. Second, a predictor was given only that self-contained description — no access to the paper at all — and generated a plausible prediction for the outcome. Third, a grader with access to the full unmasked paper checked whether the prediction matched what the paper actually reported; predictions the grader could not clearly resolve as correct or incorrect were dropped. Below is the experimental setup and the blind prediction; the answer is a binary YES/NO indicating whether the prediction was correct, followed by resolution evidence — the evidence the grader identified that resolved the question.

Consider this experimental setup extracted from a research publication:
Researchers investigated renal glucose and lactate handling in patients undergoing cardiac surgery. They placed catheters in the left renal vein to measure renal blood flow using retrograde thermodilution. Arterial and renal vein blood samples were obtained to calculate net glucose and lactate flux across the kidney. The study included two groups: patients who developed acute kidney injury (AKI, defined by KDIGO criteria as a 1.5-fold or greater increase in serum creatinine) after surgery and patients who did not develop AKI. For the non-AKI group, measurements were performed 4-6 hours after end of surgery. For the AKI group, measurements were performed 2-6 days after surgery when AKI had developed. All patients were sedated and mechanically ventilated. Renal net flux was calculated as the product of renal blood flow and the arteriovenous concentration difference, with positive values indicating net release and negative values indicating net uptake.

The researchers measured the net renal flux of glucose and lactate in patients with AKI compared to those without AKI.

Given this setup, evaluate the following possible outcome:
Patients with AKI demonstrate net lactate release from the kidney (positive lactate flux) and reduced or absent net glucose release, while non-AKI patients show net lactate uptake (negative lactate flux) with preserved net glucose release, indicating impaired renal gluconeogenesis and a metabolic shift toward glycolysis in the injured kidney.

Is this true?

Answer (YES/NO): YES